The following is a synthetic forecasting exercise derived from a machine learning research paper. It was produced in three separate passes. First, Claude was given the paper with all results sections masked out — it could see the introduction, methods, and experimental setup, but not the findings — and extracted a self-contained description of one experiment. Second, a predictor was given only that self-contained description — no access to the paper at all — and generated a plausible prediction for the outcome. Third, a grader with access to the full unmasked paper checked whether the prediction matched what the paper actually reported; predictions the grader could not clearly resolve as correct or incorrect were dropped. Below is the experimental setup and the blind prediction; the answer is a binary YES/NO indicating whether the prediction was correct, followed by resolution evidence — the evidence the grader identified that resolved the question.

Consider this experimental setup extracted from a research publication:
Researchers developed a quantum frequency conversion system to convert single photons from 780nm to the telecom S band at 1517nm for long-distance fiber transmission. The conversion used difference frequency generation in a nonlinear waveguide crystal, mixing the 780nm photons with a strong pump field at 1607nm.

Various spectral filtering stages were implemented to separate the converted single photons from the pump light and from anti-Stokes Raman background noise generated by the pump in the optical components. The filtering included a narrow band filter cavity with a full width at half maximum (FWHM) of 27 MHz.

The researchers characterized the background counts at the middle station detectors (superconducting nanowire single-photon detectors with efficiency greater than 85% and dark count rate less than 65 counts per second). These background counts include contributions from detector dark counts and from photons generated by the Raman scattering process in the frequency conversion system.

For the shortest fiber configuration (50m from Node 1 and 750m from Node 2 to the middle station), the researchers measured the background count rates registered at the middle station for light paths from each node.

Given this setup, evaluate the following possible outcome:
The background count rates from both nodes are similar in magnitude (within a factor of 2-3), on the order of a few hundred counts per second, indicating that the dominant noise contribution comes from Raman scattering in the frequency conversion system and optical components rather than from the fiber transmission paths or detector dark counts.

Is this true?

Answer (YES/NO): NO